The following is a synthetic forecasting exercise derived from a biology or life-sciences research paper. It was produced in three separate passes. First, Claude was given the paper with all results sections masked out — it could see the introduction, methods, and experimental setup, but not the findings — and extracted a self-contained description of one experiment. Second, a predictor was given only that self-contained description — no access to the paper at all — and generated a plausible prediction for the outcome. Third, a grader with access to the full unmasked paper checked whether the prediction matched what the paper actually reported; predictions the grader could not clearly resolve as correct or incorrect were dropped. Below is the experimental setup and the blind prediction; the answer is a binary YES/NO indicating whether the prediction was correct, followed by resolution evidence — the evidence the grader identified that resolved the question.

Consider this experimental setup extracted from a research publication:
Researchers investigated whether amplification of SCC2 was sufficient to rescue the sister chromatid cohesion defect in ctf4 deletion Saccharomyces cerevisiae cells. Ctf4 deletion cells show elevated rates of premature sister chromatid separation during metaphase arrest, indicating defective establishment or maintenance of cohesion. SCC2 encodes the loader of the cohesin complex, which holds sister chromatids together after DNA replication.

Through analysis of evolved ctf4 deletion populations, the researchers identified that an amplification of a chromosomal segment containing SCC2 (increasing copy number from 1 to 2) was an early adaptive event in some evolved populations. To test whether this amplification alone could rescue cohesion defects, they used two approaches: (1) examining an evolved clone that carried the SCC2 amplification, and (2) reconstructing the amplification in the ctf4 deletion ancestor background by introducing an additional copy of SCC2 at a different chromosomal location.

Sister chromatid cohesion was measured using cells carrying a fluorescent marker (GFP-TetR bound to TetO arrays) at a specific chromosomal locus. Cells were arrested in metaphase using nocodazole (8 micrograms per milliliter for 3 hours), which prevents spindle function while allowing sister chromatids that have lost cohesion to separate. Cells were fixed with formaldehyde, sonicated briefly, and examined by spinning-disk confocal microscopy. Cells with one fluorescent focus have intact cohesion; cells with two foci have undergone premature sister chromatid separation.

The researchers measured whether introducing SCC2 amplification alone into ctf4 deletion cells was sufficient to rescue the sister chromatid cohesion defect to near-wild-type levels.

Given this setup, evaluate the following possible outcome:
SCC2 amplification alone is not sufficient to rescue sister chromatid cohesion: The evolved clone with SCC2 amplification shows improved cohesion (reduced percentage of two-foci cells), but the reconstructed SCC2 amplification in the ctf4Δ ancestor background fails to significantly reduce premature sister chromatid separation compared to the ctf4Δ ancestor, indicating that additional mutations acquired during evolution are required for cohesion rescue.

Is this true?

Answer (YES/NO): NO